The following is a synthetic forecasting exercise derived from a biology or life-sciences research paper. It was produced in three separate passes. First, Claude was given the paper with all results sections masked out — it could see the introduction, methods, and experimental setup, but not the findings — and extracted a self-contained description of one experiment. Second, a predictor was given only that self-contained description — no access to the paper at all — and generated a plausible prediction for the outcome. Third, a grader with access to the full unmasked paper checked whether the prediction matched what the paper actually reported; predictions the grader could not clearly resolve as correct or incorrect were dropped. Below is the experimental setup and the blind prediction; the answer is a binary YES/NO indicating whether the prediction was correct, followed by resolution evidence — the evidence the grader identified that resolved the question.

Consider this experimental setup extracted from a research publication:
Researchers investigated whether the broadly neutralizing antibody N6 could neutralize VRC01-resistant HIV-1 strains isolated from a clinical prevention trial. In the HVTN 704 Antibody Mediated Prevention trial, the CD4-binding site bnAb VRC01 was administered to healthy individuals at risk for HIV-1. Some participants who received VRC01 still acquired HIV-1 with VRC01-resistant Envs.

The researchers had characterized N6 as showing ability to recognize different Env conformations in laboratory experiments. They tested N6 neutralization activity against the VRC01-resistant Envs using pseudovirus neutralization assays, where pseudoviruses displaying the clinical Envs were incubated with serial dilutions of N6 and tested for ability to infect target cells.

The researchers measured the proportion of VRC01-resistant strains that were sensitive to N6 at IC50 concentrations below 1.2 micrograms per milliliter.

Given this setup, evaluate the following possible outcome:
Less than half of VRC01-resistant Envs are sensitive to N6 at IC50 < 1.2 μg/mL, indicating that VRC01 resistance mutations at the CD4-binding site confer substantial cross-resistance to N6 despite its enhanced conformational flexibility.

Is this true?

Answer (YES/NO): NO